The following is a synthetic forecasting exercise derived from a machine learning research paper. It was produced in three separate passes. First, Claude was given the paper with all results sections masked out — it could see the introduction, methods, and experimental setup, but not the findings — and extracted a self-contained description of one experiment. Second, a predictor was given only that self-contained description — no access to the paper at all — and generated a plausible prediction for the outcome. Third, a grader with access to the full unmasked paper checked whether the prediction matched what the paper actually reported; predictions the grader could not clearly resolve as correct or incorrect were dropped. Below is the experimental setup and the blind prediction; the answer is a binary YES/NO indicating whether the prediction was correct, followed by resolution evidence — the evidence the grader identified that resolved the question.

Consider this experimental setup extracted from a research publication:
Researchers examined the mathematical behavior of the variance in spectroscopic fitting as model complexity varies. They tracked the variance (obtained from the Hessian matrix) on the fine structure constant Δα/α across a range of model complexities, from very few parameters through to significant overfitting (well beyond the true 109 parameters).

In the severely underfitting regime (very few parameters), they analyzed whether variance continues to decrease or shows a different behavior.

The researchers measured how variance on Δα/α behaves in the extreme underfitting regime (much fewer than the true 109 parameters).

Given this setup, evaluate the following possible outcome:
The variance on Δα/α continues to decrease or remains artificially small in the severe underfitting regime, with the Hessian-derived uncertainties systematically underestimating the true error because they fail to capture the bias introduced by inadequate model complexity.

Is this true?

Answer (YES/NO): NO